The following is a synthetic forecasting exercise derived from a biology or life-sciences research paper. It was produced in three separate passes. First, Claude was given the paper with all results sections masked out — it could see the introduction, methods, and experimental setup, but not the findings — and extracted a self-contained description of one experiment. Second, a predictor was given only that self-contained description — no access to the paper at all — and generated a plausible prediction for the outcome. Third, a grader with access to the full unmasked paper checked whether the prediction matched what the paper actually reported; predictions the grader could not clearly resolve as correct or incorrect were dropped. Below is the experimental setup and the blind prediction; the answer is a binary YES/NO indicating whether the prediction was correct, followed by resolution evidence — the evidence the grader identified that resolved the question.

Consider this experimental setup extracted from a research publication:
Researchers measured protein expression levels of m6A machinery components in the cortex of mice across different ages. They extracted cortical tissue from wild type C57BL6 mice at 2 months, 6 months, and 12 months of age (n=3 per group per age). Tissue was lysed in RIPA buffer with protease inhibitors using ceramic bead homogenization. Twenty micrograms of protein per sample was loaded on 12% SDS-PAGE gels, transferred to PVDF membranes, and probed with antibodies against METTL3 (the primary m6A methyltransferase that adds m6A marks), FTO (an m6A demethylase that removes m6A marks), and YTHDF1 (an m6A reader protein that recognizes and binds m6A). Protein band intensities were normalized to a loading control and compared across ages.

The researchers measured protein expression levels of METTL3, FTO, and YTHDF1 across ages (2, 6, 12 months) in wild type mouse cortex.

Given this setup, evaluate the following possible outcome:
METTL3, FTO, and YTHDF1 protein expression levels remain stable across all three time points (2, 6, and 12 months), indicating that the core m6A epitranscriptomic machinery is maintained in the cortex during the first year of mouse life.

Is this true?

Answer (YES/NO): YES